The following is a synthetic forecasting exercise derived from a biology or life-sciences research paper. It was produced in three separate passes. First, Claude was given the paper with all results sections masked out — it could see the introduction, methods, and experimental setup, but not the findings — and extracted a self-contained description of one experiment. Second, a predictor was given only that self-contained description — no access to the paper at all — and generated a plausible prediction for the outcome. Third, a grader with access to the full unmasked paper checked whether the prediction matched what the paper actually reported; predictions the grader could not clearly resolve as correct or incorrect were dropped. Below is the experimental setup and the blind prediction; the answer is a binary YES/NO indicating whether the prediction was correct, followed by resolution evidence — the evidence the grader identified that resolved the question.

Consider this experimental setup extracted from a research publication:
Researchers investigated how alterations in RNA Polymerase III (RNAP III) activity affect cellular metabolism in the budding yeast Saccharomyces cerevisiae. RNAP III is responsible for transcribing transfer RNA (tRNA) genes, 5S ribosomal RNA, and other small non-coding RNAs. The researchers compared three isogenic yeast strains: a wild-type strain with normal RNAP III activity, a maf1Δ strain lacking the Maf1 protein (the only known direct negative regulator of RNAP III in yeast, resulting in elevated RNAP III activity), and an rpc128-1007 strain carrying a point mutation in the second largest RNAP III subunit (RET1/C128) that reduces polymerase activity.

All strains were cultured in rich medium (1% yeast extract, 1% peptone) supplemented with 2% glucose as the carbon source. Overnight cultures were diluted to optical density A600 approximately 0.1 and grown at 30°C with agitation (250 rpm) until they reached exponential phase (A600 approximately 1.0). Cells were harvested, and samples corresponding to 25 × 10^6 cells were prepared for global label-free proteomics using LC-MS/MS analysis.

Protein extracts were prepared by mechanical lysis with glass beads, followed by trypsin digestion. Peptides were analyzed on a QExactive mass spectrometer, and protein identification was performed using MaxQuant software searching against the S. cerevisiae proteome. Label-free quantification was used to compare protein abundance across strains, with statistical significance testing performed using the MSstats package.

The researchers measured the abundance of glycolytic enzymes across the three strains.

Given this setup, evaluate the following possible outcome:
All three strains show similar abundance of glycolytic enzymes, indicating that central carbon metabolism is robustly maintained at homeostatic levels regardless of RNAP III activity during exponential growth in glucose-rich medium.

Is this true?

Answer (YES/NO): NO